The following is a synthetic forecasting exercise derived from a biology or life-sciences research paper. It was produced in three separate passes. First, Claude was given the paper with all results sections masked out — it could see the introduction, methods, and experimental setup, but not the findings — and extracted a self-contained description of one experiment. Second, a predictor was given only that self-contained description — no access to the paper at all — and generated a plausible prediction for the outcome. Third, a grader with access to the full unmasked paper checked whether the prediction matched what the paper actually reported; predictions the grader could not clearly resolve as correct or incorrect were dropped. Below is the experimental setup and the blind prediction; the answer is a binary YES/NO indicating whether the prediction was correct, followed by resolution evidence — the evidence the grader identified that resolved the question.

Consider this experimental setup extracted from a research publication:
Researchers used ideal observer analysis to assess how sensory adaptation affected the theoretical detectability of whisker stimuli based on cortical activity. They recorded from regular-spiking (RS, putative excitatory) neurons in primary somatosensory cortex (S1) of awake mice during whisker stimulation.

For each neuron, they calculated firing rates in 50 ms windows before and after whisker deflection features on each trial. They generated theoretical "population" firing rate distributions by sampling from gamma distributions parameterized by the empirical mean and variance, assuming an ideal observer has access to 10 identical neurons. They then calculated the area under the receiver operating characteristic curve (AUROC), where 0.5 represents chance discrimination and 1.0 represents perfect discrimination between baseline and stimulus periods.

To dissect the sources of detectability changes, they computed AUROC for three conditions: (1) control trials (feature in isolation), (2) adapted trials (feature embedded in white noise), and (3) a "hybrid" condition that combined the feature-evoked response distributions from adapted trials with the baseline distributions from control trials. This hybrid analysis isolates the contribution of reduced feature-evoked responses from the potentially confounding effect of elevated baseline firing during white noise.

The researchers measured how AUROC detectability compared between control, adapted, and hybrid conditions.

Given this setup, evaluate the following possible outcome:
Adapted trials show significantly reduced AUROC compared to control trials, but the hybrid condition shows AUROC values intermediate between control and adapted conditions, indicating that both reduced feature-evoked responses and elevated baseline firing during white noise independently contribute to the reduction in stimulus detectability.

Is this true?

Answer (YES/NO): NO